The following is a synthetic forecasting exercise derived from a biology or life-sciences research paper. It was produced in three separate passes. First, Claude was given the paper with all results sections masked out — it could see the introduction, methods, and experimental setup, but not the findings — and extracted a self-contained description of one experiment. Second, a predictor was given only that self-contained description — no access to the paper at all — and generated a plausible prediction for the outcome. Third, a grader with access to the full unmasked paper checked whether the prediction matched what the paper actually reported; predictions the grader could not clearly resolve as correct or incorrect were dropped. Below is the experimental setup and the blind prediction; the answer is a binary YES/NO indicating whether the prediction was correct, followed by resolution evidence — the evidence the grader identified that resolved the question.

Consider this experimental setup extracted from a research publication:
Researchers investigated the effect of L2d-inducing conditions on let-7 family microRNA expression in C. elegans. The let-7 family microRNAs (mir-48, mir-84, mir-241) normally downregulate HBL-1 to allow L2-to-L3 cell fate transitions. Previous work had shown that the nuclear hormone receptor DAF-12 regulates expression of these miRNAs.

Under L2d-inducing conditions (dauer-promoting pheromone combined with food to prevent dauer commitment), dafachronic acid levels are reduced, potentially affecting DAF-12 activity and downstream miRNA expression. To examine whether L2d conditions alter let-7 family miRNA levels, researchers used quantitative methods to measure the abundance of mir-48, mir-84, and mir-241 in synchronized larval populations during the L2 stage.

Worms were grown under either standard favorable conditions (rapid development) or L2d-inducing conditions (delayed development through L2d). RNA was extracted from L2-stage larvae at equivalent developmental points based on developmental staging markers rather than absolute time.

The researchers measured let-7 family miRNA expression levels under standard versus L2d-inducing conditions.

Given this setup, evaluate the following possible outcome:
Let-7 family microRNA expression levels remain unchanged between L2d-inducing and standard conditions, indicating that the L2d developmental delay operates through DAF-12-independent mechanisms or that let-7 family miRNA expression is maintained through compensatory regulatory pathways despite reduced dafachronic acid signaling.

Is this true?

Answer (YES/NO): NO